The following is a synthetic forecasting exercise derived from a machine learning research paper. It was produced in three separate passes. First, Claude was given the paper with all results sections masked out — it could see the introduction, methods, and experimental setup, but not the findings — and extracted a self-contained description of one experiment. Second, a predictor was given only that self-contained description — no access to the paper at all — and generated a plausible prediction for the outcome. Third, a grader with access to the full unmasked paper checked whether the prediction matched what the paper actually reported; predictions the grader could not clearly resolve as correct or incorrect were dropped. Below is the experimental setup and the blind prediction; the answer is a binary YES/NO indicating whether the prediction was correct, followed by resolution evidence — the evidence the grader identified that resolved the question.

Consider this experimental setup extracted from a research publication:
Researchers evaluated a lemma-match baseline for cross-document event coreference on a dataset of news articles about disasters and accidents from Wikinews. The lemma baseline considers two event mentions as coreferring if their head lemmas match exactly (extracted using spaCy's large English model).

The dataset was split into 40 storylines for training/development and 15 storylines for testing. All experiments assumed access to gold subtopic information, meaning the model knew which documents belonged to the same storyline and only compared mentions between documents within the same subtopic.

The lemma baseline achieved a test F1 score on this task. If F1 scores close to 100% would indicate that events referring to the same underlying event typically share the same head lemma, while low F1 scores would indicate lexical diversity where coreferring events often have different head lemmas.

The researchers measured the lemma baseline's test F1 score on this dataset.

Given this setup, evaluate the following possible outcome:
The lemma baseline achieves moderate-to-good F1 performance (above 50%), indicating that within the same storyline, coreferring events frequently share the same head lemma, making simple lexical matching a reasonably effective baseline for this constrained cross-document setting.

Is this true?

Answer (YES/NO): NO